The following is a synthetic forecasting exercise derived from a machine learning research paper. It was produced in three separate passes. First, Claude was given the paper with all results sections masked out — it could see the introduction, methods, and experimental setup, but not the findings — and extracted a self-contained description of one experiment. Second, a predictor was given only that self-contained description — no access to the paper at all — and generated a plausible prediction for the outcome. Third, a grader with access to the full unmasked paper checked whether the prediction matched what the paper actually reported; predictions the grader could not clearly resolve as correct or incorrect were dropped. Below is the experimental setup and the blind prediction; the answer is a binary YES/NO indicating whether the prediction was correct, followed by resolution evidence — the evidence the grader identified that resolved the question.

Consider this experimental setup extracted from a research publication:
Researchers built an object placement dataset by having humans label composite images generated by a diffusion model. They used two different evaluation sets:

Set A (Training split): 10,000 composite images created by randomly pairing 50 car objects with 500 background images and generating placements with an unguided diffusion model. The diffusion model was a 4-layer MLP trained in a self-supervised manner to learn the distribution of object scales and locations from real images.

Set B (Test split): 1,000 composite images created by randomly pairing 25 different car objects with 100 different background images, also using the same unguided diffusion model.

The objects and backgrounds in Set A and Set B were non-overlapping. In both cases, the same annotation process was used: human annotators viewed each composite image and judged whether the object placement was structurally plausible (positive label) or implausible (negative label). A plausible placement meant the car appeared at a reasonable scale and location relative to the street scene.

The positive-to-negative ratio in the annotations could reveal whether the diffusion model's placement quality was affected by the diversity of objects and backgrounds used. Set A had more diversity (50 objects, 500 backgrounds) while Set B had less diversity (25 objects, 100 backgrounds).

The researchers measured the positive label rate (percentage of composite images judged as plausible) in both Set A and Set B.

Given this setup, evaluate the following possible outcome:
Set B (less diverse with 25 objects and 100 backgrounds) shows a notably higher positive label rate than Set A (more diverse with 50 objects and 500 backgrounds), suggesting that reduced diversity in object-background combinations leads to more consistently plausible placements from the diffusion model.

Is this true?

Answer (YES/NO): NO